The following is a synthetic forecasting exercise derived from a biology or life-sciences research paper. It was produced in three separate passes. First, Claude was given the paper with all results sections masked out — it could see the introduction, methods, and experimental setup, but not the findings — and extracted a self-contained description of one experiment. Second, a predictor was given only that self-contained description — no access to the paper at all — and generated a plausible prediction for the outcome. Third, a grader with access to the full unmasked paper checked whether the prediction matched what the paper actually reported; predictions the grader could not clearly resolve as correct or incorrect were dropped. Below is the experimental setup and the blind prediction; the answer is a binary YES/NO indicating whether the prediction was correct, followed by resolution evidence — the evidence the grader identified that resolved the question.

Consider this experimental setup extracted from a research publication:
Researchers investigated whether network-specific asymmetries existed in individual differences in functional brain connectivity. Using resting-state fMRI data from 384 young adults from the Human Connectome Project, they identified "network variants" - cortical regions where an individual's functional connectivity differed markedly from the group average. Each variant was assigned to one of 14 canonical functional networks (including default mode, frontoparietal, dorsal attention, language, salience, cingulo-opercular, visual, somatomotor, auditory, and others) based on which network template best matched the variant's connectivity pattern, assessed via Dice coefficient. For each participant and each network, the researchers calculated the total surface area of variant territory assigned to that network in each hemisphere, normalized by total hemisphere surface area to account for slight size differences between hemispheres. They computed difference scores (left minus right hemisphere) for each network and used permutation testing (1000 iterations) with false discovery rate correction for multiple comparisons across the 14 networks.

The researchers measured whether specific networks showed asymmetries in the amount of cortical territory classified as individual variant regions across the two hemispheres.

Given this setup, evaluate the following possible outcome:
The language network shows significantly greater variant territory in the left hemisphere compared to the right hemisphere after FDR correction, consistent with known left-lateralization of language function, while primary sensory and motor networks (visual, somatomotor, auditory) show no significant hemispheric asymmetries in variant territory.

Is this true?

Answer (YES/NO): NO